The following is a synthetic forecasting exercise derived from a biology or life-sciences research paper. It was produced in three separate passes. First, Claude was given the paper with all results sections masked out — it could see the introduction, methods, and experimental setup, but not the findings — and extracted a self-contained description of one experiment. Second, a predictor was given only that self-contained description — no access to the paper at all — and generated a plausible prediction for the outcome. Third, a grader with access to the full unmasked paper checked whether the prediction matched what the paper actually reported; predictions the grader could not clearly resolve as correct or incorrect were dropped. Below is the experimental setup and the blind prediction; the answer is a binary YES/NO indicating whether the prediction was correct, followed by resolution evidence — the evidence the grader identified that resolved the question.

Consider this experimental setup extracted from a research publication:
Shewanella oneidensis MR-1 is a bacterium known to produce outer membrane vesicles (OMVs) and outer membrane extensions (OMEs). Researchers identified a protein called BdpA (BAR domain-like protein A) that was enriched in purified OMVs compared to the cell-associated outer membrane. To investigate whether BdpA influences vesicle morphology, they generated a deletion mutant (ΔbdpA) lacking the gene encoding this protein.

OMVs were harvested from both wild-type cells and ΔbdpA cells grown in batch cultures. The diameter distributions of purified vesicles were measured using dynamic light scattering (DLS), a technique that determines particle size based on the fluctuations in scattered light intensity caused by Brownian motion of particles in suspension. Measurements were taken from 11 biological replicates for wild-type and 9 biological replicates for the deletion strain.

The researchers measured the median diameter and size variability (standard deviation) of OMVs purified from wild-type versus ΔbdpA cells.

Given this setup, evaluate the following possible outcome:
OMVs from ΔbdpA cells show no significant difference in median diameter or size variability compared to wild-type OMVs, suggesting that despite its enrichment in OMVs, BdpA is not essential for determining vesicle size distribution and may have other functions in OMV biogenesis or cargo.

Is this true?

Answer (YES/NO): NO